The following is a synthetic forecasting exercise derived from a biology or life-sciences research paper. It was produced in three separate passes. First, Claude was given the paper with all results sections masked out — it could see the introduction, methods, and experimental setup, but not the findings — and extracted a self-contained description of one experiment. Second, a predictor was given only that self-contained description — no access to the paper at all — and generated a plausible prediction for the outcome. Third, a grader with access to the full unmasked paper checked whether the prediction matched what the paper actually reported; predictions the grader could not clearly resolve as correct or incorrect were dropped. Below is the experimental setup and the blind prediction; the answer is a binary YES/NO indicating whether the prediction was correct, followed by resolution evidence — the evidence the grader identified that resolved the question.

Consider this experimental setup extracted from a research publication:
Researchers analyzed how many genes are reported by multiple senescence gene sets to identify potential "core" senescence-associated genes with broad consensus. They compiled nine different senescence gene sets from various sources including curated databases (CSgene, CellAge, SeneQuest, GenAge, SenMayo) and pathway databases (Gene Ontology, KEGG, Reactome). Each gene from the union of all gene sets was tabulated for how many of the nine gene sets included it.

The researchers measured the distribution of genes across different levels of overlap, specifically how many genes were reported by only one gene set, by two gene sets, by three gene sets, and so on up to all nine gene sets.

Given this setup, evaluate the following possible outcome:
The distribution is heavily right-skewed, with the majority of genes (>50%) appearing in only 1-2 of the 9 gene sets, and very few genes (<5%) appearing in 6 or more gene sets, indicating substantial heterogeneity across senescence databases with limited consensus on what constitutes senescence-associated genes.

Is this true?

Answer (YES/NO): YES